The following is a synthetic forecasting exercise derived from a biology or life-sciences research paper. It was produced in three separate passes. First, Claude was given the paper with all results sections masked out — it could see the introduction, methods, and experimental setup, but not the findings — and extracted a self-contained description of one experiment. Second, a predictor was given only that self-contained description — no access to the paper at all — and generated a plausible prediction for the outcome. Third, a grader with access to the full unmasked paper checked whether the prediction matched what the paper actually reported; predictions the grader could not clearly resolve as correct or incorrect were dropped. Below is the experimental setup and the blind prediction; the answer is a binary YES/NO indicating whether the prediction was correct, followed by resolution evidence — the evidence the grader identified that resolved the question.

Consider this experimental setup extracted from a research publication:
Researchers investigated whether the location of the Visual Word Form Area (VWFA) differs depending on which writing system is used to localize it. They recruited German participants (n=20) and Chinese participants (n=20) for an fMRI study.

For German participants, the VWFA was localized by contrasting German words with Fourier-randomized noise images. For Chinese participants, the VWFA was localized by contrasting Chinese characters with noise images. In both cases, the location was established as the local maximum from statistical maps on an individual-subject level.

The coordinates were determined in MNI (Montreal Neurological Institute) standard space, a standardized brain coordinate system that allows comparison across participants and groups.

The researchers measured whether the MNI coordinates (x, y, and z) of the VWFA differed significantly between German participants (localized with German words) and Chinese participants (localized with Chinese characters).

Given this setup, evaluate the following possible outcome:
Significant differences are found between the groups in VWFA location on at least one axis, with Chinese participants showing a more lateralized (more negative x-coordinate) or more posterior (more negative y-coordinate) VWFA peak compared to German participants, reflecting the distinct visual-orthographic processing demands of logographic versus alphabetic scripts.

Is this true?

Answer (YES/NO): NO